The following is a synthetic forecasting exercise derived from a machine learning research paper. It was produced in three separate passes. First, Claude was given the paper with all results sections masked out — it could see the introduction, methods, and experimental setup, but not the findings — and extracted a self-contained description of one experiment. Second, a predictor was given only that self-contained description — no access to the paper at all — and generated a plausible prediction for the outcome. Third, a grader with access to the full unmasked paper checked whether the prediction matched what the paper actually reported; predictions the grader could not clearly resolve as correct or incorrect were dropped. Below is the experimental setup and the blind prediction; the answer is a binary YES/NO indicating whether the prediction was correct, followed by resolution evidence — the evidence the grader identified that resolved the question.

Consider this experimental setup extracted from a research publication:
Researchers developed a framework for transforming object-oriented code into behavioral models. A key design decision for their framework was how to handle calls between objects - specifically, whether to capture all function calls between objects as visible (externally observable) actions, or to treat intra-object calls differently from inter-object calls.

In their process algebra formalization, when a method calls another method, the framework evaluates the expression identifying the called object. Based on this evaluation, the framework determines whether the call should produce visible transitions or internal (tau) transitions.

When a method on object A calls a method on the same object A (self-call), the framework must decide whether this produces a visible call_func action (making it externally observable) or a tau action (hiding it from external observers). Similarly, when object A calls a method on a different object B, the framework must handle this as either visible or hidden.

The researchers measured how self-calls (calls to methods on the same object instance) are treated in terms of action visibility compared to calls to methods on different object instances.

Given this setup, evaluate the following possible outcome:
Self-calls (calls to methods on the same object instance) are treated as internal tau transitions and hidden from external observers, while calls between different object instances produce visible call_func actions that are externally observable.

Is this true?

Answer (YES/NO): YES